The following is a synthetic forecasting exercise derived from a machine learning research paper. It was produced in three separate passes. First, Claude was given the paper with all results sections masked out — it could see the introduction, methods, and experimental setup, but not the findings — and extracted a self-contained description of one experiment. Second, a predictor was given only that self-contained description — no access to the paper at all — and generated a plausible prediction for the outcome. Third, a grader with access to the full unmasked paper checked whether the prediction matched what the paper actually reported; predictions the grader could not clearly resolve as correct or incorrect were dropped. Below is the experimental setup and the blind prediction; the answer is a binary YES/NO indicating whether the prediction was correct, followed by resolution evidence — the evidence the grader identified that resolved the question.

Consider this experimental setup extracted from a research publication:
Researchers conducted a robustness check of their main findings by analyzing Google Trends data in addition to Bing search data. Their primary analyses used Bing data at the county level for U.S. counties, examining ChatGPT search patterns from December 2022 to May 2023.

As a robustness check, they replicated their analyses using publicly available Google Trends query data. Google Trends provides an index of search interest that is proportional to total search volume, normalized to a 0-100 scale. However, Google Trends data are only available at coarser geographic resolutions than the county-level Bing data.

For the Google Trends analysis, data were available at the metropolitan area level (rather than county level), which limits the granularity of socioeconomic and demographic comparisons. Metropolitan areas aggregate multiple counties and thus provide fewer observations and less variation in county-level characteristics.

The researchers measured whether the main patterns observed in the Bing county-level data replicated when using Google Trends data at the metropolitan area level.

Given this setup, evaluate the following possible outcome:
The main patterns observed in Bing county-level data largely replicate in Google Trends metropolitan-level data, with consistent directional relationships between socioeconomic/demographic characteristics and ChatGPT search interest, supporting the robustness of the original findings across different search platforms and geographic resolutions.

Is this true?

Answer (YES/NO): YES